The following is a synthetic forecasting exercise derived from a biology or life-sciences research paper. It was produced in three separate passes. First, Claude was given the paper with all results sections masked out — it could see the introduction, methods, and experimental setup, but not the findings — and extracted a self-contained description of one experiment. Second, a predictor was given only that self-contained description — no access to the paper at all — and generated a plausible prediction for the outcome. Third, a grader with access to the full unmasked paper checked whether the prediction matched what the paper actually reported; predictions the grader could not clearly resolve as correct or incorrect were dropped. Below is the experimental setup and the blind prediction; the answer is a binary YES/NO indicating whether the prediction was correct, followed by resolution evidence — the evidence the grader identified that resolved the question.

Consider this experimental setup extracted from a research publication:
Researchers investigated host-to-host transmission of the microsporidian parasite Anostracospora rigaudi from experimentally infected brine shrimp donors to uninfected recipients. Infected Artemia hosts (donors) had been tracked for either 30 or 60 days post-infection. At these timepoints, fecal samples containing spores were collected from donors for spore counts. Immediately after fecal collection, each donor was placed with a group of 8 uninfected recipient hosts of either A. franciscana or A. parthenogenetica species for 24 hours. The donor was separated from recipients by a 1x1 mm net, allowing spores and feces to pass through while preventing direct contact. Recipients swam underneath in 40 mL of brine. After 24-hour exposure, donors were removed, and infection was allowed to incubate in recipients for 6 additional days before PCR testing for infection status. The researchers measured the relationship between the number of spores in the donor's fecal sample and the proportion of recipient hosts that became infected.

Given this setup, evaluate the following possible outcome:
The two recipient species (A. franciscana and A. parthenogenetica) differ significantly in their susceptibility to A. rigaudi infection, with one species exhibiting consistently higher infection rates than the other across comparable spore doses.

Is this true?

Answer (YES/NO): NO